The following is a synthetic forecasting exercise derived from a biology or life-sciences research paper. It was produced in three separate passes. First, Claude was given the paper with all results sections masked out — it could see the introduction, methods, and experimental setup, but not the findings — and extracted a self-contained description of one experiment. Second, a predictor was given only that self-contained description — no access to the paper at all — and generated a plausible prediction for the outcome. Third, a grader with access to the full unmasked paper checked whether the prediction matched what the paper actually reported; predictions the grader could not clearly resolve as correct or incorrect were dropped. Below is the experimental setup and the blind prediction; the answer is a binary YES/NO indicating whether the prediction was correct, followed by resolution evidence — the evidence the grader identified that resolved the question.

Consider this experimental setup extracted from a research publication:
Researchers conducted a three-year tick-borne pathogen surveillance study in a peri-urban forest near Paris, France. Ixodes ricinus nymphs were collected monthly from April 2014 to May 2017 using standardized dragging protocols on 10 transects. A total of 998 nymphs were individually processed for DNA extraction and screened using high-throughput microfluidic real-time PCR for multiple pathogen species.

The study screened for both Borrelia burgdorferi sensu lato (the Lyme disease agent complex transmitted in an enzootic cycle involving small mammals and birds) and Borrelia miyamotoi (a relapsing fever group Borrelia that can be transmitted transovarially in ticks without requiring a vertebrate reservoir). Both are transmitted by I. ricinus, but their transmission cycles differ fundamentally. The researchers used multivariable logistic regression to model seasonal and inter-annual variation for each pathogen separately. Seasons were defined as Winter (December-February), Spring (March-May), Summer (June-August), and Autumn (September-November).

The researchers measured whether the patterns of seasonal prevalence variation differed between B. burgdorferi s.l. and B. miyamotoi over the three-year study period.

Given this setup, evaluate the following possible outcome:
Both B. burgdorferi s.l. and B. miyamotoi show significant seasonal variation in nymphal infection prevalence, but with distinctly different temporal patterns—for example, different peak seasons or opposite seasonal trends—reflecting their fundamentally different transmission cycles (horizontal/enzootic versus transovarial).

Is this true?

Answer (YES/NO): YES